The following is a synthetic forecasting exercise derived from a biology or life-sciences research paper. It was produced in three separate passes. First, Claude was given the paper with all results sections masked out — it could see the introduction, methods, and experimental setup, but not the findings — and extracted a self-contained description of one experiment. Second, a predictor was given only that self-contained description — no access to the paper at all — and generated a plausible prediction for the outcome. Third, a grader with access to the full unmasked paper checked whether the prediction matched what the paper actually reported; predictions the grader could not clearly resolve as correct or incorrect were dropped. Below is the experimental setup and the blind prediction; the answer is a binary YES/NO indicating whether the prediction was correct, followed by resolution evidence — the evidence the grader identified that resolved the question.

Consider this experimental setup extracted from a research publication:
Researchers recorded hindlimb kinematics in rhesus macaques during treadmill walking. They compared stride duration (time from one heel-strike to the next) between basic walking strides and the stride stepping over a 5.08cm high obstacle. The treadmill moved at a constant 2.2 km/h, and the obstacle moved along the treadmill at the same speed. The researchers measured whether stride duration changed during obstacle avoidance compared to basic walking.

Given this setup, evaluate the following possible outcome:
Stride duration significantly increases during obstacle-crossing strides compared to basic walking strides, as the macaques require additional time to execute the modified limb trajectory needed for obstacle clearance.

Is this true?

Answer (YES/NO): NO